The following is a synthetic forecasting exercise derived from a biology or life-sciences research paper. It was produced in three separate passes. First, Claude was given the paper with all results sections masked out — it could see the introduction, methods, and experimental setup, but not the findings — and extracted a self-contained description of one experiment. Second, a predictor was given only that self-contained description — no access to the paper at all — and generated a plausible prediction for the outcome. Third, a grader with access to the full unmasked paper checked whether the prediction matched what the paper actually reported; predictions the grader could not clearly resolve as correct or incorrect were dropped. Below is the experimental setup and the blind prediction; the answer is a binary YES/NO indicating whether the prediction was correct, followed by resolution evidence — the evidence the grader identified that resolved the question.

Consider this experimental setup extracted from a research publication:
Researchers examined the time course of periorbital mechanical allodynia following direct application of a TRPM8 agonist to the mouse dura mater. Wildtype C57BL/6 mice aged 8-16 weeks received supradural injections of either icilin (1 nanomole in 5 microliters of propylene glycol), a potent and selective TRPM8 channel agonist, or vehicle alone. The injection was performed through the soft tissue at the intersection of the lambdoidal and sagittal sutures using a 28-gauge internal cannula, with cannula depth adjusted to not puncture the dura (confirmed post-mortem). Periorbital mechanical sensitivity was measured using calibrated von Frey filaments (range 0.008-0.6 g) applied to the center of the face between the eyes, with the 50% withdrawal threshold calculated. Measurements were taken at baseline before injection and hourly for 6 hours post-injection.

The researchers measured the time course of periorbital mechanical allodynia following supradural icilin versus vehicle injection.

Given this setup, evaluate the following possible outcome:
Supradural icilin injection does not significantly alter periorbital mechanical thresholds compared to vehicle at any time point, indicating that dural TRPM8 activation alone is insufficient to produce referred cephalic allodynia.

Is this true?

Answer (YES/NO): NO